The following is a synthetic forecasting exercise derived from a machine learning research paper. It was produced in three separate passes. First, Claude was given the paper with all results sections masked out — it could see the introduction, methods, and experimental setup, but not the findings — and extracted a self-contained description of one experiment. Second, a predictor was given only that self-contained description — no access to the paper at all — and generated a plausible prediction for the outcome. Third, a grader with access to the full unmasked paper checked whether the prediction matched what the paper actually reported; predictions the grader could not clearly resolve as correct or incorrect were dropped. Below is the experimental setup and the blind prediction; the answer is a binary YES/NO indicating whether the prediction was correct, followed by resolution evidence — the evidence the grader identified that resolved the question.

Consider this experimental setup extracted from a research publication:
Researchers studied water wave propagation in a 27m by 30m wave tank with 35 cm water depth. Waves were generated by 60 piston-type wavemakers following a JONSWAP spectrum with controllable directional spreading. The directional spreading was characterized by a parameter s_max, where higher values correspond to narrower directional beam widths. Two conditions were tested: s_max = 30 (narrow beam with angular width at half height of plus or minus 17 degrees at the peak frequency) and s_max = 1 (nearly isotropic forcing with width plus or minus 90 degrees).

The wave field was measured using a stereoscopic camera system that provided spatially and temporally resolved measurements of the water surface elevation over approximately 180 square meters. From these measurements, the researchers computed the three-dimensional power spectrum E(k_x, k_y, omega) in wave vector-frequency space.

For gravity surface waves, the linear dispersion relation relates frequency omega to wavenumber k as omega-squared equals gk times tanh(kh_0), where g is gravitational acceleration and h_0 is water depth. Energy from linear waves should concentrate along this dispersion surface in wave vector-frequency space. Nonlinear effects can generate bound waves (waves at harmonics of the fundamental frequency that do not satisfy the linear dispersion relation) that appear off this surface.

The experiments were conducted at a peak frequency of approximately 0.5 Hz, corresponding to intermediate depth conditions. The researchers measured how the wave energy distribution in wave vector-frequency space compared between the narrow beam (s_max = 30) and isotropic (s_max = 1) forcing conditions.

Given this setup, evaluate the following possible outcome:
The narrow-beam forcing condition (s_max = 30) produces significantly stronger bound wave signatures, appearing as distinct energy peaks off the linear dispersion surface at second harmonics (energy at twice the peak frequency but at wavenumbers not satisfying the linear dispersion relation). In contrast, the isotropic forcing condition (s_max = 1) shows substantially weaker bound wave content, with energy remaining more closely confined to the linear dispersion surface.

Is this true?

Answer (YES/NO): NO